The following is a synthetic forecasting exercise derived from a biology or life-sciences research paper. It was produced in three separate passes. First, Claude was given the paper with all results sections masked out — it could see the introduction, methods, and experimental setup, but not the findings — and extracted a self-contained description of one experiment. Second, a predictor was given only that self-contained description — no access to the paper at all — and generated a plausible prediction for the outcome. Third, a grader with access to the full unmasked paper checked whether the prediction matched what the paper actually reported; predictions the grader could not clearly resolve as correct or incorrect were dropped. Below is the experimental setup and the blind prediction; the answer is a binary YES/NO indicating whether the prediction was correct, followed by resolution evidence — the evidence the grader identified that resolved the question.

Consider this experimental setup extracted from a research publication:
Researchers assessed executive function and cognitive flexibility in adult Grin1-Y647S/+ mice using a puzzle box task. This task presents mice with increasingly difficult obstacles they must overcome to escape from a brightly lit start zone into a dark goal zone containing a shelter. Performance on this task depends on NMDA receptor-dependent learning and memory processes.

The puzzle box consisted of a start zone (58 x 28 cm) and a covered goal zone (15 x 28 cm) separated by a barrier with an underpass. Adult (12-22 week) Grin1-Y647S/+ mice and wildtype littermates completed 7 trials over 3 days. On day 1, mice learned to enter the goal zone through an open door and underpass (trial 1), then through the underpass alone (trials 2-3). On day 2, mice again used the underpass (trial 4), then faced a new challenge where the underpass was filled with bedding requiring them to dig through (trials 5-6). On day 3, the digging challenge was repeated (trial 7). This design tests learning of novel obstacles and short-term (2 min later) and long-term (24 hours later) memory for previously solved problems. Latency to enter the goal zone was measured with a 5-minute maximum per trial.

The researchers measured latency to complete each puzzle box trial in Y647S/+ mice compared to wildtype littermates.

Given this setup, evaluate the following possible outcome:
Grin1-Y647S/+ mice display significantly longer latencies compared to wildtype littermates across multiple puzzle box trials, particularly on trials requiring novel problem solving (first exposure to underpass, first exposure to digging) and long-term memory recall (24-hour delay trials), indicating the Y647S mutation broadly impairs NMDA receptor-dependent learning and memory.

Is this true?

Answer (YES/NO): NO